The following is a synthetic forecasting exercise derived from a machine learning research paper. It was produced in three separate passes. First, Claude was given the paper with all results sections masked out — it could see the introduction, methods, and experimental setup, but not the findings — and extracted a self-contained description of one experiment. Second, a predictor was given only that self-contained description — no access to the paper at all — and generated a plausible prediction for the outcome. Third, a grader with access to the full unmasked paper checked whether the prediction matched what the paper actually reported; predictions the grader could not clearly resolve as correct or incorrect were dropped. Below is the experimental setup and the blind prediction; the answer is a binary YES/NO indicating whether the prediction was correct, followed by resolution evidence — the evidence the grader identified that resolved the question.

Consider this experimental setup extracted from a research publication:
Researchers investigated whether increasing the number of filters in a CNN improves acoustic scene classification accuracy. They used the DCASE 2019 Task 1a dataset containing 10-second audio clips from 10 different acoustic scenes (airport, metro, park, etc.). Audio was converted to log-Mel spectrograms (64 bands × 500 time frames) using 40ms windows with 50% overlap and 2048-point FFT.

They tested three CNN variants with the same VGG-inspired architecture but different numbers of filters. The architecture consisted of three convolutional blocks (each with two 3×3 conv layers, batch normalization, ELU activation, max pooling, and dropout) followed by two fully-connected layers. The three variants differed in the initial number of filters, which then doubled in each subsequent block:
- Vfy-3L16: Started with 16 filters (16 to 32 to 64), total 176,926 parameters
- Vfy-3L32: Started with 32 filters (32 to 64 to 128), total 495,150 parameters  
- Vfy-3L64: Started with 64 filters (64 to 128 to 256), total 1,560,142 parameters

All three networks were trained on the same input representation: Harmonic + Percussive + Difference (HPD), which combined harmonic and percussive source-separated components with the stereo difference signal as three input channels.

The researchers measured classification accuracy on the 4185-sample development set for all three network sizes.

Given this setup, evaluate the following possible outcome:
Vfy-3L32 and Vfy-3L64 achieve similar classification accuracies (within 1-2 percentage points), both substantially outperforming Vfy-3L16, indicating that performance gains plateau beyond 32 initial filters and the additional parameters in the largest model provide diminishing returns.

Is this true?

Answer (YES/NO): YES